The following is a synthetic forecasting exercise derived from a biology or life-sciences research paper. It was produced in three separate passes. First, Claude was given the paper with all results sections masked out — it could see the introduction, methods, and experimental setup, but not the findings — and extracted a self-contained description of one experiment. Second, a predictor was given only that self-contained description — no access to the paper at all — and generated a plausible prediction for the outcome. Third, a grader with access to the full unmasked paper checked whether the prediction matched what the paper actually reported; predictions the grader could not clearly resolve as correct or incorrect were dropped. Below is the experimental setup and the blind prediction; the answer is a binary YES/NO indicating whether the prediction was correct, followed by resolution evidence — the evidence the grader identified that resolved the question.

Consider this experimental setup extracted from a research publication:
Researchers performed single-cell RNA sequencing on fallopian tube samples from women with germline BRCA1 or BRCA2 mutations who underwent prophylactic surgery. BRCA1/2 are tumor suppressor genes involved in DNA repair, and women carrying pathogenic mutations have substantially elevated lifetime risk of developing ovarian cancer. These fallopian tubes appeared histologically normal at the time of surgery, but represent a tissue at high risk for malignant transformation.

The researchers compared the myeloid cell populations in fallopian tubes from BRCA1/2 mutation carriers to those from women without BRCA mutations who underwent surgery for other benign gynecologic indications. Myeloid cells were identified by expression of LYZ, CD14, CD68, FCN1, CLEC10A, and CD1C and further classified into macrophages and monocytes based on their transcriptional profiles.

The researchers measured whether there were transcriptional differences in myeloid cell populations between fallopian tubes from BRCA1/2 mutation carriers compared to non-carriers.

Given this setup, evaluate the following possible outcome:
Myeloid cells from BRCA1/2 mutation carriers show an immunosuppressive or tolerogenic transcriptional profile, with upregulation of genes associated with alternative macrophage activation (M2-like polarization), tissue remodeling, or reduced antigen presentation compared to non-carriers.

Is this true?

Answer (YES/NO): NO